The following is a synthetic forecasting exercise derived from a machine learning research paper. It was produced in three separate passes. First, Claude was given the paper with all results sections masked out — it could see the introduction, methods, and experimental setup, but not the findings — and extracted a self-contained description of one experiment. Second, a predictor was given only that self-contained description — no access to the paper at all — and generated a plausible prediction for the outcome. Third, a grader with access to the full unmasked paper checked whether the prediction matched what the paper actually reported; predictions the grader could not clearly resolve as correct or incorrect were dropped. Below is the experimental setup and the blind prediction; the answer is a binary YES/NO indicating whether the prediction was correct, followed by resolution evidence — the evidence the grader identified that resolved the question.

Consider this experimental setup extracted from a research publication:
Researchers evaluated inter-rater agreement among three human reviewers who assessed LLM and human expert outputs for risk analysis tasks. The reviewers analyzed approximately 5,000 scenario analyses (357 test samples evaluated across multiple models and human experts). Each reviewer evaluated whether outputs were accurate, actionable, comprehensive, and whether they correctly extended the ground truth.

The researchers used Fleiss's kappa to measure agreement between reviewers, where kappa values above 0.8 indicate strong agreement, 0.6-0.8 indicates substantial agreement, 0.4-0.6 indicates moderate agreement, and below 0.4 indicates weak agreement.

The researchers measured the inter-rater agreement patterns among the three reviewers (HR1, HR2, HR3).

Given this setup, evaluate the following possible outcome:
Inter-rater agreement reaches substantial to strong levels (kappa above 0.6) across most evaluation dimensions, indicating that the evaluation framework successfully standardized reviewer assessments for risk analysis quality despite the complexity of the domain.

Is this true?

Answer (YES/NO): NO